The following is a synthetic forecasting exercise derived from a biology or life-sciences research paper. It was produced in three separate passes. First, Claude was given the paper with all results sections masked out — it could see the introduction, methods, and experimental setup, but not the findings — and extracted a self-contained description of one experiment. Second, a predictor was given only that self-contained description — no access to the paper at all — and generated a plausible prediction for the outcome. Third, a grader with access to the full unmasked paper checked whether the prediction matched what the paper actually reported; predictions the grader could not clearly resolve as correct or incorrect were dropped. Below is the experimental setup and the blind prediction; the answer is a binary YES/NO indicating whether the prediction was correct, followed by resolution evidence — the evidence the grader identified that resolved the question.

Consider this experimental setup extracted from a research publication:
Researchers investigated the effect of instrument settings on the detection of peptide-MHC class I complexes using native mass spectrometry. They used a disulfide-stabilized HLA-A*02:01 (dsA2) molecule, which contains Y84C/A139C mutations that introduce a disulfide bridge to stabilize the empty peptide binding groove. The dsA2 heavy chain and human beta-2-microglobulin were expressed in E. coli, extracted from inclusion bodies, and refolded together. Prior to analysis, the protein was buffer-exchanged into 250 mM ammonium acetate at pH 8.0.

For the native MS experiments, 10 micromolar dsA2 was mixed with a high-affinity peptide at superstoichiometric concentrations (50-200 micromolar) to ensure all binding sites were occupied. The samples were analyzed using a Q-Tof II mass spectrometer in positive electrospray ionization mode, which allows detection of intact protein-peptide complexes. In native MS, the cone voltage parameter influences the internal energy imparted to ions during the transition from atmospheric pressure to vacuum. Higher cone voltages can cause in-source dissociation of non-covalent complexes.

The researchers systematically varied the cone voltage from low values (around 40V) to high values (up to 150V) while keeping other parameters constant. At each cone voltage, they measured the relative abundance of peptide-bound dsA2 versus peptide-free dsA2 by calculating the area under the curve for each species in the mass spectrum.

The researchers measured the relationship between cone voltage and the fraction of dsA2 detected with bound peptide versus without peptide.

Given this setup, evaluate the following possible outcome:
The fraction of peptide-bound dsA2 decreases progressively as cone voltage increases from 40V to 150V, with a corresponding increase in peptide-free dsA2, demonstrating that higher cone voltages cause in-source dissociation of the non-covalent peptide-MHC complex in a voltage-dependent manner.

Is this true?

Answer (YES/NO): YES